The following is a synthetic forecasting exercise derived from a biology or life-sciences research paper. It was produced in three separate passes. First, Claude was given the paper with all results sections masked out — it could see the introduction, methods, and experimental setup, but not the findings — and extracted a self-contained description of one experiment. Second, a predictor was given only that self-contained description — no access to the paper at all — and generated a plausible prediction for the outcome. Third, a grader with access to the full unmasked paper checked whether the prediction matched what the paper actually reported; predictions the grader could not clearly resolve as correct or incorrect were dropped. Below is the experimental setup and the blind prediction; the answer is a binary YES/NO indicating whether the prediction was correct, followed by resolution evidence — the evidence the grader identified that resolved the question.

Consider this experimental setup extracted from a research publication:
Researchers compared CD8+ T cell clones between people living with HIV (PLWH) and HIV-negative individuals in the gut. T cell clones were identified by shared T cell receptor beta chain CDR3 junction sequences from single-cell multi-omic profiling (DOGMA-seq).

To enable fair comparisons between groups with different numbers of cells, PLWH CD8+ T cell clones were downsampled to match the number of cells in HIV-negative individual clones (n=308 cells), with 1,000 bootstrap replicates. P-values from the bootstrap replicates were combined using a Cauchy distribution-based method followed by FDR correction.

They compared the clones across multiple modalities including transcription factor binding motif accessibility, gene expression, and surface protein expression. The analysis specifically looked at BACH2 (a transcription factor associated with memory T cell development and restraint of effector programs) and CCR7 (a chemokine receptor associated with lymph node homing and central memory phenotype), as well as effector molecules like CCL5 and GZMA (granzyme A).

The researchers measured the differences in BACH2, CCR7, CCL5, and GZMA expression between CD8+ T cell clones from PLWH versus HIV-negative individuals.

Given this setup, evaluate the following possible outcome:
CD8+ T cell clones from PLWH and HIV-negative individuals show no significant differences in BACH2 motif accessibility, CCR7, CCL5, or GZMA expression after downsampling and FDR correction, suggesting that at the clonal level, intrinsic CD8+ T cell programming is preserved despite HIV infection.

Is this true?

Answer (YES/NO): NO